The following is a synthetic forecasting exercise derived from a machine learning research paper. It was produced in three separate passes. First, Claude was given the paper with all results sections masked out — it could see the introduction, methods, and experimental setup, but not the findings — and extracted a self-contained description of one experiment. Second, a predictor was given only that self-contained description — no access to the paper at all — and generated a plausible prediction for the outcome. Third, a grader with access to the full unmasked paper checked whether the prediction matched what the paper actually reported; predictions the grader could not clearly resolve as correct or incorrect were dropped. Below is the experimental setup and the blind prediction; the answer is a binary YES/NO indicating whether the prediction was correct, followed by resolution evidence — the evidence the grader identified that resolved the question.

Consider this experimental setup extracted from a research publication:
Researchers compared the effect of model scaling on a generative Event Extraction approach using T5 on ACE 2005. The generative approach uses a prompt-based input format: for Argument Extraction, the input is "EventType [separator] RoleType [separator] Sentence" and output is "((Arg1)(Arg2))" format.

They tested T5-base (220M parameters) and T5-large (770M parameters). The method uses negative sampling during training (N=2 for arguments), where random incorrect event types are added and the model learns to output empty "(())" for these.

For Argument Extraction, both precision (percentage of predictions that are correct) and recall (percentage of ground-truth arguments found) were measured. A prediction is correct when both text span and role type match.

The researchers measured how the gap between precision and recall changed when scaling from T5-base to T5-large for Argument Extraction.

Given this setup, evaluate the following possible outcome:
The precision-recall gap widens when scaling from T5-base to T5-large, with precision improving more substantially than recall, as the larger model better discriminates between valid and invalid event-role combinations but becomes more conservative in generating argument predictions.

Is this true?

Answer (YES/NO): NO